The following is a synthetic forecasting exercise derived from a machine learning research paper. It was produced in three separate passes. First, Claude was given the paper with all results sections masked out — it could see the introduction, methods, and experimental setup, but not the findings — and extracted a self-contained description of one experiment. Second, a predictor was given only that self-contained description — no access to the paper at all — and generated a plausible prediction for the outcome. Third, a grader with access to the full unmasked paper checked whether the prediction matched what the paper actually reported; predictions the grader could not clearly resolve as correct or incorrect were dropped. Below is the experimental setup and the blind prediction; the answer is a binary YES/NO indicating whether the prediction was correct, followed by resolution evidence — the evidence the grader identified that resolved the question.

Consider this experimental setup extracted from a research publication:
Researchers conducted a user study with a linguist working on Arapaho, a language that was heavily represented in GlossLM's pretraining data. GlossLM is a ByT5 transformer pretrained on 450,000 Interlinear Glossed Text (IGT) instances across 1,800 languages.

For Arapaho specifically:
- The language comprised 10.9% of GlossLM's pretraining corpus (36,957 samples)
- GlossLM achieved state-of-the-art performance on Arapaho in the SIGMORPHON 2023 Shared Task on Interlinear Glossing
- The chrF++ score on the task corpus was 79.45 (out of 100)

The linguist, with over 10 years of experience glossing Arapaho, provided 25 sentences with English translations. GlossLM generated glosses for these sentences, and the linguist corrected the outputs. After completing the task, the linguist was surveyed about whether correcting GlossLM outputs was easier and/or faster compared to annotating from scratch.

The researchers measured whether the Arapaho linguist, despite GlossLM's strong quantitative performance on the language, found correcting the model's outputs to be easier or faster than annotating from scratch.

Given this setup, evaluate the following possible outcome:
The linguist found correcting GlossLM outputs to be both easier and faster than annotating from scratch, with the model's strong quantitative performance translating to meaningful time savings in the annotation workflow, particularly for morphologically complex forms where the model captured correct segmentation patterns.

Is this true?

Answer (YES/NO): NO